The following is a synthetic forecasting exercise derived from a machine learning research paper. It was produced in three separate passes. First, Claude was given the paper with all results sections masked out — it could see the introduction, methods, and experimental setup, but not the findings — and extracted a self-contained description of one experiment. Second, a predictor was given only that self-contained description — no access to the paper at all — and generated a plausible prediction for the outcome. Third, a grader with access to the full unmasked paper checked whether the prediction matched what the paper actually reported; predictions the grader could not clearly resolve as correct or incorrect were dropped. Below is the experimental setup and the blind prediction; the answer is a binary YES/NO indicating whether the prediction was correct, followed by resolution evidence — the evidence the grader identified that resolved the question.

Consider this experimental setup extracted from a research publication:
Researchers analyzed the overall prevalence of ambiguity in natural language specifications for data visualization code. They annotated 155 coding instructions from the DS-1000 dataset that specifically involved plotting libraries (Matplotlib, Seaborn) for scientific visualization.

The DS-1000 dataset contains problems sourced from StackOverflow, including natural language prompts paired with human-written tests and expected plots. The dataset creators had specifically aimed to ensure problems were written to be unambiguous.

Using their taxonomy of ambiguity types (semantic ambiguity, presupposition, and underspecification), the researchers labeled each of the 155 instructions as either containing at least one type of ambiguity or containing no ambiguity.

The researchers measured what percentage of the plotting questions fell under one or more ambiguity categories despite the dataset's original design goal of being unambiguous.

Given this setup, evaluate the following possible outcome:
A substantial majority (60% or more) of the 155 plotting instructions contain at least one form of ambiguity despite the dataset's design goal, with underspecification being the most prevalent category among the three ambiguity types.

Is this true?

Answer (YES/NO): NO